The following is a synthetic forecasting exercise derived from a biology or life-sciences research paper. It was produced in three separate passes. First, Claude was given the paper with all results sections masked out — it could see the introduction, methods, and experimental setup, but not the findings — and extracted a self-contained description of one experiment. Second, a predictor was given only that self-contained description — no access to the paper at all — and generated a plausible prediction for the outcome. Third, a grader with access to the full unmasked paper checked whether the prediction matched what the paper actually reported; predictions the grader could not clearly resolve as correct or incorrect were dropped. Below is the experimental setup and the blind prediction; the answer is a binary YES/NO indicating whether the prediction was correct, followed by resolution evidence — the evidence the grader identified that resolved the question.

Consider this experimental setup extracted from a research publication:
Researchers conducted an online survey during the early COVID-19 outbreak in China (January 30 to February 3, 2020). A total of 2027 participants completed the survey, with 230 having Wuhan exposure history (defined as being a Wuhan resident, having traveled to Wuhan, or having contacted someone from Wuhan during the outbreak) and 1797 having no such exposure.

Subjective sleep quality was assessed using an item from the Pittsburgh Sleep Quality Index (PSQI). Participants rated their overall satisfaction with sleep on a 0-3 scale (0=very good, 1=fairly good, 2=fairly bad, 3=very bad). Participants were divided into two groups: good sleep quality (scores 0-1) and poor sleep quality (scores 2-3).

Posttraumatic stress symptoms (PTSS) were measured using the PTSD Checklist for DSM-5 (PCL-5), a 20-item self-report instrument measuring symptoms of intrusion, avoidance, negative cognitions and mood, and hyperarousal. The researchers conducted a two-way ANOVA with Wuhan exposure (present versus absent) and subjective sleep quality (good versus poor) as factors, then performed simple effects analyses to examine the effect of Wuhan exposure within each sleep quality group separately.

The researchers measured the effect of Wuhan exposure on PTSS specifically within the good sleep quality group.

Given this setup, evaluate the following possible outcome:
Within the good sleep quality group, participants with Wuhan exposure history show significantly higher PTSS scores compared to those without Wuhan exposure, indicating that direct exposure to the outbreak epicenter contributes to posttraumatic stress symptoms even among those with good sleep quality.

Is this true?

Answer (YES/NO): NO